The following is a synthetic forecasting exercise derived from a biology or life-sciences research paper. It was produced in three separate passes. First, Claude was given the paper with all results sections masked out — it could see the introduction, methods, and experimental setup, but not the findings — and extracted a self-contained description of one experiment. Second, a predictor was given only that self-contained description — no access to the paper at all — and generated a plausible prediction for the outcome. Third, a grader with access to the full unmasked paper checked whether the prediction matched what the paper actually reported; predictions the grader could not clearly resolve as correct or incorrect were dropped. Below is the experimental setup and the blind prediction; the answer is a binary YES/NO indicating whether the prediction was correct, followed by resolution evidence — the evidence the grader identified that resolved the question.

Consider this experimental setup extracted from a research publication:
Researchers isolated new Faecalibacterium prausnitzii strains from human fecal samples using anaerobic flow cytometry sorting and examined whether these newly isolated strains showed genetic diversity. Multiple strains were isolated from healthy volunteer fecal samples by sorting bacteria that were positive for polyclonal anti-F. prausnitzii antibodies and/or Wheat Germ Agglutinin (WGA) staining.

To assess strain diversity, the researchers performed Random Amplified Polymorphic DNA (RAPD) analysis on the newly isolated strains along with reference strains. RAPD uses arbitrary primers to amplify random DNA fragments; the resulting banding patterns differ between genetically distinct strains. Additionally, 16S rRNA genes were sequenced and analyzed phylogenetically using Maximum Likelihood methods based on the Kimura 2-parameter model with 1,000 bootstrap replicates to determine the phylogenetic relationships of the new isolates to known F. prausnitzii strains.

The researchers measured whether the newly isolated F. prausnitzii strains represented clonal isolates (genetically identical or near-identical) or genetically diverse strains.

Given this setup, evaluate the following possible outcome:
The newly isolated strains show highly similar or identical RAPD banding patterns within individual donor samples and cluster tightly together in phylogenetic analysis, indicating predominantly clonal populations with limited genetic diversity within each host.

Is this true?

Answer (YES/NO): NO